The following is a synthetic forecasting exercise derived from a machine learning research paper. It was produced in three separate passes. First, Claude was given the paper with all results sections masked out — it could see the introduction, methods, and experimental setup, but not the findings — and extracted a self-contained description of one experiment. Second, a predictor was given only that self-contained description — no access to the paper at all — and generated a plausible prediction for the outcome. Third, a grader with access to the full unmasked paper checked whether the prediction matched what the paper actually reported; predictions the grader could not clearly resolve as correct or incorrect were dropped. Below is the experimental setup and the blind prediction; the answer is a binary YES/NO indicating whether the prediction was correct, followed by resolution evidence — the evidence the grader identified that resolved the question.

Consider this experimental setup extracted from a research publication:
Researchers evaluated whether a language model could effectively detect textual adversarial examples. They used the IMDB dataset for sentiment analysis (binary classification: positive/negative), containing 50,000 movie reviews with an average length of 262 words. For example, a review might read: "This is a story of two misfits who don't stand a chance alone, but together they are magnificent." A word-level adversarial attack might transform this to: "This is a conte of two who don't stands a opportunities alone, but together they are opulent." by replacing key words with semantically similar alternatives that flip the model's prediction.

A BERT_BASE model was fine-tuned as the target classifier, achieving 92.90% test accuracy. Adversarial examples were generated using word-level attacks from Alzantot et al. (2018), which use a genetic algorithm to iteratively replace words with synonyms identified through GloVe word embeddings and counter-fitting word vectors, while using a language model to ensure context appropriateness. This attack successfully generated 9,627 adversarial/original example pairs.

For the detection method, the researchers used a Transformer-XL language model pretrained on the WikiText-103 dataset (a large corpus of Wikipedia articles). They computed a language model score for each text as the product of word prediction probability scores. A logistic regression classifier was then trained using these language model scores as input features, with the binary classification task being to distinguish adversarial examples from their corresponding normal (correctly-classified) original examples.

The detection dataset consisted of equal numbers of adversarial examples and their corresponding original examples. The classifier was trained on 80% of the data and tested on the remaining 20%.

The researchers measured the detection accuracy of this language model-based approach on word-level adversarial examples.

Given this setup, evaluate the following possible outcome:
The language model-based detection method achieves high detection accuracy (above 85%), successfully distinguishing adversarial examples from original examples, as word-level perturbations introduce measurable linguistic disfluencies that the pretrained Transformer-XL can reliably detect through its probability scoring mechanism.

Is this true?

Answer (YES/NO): NO